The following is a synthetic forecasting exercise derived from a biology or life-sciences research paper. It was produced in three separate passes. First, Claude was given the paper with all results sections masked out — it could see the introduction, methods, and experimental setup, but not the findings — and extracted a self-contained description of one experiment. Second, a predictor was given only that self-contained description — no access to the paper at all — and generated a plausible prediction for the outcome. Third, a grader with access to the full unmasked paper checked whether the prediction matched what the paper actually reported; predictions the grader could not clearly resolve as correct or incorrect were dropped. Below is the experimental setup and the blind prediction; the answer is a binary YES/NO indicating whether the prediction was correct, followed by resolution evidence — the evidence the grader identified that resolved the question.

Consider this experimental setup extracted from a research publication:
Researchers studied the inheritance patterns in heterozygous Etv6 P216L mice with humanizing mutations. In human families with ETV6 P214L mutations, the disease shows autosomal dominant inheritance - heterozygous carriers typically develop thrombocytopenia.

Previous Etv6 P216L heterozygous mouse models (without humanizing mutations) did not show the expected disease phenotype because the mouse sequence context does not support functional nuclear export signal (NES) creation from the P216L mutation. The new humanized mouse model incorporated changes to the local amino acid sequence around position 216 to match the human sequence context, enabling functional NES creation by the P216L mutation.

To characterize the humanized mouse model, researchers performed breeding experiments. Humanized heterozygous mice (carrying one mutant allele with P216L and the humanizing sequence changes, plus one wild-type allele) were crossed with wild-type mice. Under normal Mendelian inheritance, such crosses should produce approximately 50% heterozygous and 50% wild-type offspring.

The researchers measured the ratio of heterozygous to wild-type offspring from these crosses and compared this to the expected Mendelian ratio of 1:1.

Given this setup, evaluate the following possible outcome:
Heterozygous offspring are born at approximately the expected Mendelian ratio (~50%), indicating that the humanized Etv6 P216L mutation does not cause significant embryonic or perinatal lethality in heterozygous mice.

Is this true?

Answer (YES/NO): NO